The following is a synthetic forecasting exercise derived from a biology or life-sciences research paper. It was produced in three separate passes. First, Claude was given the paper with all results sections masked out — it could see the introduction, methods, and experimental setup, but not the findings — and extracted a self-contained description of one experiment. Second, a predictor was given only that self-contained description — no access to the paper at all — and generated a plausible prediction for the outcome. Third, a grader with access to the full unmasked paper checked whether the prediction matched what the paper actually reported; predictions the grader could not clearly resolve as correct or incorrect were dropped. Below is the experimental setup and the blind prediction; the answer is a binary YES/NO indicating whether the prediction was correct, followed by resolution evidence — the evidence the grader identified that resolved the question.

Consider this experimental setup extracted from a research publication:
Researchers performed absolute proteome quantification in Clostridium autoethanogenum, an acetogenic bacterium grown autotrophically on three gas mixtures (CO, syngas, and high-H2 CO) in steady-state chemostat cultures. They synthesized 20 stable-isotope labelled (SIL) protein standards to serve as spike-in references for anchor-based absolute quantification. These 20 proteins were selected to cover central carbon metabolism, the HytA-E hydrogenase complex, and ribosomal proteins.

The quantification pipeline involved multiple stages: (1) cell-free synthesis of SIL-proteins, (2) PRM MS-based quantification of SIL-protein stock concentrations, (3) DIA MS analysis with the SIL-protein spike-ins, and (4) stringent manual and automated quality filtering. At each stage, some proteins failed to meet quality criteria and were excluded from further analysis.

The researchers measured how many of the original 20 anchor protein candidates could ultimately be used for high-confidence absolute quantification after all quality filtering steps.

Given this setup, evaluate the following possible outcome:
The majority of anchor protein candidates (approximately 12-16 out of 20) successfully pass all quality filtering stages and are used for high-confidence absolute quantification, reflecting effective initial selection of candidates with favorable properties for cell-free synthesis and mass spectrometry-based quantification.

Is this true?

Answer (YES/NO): YES